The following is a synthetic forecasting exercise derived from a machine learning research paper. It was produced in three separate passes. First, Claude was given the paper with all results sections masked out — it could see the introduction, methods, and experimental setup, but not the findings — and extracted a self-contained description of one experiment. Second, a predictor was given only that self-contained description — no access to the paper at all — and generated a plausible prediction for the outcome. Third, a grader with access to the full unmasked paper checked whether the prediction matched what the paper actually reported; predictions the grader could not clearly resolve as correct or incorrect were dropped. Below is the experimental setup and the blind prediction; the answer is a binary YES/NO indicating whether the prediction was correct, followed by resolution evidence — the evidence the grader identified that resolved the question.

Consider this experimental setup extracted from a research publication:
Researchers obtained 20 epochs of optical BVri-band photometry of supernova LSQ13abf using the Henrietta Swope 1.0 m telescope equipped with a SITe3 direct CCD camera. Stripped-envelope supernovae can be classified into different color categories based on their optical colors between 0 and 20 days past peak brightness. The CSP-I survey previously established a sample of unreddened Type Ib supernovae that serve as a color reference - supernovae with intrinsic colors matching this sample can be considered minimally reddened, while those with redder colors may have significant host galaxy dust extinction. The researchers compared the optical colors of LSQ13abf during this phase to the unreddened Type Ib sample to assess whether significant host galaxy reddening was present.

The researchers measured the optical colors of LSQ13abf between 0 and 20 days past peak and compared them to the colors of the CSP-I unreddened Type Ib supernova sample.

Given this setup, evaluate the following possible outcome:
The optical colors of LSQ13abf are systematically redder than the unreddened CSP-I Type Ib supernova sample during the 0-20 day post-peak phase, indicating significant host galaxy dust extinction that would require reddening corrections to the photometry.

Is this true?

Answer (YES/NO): NO